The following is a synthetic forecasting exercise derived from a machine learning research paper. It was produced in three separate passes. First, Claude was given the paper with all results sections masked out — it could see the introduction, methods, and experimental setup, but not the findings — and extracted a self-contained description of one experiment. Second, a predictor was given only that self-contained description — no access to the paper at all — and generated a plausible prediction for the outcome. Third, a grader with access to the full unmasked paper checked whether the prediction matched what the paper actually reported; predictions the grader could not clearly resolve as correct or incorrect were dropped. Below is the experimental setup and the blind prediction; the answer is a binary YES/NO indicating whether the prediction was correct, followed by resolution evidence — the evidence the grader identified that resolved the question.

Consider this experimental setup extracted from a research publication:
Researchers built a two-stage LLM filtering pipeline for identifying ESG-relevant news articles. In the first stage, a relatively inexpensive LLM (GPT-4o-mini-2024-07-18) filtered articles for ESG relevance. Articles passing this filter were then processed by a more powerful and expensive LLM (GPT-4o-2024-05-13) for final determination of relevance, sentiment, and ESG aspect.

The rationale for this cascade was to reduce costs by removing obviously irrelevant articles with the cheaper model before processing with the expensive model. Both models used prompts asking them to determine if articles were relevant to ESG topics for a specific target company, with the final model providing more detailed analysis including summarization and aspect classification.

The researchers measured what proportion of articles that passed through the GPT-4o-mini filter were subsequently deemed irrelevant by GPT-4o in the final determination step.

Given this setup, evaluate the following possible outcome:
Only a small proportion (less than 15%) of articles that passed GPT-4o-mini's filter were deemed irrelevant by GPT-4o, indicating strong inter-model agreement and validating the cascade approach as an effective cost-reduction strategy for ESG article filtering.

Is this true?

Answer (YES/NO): YES